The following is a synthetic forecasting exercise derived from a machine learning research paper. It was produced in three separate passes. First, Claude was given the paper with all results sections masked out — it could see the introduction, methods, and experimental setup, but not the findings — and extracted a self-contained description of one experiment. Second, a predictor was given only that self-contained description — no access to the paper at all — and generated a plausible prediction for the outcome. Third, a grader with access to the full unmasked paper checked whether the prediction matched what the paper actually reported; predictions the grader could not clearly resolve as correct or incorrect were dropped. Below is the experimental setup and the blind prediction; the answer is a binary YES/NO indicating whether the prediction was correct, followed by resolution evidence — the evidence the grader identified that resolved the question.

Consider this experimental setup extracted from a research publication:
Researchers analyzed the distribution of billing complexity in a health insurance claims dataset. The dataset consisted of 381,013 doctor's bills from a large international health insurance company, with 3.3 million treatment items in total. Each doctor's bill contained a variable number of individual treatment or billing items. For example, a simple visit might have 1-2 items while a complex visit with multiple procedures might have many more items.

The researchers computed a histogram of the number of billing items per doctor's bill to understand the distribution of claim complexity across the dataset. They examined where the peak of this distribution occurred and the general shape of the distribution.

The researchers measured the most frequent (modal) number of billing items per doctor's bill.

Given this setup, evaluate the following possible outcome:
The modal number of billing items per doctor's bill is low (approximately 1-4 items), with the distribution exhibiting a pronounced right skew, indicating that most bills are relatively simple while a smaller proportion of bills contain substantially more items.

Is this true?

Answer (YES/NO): YES